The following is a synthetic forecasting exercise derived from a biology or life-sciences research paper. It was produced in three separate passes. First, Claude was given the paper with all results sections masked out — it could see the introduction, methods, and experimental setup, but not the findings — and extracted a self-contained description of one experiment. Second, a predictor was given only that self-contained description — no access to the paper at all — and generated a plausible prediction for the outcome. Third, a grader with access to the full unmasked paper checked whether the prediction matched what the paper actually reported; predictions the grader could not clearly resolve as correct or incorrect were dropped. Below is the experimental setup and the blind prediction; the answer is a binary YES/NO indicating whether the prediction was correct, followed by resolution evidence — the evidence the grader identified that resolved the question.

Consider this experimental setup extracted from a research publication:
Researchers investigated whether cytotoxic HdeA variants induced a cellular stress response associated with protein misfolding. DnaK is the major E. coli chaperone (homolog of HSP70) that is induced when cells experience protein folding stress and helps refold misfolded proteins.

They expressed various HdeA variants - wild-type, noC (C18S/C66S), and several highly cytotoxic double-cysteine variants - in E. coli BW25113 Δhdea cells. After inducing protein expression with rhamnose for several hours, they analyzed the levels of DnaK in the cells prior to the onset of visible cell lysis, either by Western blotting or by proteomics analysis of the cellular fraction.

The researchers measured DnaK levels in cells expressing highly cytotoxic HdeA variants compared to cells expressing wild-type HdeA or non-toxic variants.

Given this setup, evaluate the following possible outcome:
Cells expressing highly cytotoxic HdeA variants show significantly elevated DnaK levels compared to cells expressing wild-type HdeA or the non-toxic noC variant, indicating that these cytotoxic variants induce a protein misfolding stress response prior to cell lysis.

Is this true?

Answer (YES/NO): NO